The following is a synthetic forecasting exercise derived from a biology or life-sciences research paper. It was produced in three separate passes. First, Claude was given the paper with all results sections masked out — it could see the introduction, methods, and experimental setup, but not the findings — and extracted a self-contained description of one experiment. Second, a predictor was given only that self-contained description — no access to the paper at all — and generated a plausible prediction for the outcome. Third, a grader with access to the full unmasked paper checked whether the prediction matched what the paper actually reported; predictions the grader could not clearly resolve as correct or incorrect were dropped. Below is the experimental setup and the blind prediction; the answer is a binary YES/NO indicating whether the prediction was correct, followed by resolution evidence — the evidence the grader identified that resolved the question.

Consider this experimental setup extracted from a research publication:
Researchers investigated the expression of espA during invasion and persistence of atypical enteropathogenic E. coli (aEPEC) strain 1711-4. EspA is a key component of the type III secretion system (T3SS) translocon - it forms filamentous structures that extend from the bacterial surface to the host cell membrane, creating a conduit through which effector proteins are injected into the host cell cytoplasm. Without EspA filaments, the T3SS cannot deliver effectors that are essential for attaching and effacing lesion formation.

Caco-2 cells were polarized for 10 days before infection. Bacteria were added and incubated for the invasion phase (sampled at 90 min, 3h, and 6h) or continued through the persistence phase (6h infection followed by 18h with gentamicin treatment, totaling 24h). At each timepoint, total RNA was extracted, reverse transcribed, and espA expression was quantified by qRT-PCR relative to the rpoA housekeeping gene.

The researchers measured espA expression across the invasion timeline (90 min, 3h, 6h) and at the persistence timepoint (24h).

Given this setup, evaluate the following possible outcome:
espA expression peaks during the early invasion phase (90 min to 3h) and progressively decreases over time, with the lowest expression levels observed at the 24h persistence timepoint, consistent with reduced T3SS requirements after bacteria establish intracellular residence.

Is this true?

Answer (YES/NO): NO